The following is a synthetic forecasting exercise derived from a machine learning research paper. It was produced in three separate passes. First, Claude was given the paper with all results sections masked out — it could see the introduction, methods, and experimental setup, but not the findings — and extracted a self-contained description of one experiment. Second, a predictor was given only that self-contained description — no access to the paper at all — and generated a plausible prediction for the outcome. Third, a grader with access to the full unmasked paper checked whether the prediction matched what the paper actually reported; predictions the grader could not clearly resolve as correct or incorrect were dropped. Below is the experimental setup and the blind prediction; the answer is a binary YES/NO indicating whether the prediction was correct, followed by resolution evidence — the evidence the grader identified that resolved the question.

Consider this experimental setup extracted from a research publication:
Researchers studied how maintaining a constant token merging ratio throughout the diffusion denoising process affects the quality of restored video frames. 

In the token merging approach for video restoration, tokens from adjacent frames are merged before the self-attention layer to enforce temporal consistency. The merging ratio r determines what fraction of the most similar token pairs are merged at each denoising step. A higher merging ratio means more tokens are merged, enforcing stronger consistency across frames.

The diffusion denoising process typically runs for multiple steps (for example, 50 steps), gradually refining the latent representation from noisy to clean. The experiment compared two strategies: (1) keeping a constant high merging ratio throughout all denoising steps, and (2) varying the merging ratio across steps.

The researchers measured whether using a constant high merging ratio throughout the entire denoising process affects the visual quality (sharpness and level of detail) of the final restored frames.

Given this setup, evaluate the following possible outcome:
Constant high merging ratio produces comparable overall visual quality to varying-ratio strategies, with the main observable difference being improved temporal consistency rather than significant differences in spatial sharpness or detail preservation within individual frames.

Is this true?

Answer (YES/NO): NO